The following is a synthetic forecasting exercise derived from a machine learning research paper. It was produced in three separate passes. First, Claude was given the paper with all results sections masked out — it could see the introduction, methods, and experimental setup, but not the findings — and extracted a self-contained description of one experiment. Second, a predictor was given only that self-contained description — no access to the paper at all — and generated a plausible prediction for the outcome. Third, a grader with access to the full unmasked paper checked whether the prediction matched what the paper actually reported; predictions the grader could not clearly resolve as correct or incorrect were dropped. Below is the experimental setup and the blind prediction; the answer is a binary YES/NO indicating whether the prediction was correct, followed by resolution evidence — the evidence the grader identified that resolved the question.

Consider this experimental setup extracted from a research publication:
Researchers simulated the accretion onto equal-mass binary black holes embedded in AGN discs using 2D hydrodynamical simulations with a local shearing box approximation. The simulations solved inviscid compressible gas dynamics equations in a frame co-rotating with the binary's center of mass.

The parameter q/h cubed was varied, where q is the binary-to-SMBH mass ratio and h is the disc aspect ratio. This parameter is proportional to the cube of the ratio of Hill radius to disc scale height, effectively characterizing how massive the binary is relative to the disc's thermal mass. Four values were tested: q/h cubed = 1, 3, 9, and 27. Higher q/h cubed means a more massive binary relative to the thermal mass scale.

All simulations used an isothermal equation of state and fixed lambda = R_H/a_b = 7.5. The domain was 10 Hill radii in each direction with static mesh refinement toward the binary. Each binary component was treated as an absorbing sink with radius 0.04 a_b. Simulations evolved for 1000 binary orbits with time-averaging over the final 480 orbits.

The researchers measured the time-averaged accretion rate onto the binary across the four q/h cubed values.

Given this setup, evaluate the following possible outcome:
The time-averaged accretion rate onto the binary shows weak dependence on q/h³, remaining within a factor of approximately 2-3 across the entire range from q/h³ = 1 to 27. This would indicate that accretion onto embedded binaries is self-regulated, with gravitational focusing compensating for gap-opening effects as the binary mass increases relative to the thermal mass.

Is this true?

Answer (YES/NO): NO